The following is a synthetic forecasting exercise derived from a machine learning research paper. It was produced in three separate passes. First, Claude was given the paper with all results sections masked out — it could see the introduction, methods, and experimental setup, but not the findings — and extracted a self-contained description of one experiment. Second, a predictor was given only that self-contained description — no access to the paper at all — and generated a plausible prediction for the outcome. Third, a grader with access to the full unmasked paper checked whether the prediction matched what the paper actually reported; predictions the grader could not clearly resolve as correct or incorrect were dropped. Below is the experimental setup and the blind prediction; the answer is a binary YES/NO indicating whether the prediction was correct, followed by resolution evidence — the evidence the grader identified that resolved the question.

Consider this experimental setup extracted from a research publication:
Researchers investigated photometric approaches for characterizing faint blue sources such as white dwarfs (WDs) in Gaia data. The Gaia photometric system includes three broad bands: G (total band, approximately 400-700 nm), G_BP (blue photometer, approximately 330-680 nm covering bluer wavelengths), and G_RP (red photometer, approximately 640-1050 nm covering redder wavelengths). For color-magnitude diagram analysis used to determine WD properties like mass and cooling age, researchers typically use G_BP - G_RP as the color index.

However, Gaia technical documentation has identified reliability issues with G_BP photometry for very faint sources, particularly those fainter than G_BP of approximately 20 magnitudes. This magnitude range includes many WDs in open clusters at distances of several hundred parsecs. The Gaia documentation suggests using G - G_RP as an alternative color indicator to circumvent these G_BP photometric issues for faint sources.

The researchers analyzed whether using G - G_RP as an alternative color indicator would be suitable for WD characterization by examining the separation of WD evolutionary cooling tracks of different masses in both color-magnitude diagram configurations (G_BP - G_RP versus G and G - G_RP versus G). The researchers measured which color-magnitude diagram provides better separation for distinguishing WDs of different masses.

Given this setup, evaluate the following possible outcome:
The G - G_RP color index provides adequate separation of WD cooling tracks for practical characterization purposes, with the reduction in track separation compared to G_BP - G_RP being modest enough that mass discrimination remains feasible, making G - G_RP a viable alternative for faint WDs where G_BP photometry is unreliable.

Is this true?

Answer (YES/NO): NO